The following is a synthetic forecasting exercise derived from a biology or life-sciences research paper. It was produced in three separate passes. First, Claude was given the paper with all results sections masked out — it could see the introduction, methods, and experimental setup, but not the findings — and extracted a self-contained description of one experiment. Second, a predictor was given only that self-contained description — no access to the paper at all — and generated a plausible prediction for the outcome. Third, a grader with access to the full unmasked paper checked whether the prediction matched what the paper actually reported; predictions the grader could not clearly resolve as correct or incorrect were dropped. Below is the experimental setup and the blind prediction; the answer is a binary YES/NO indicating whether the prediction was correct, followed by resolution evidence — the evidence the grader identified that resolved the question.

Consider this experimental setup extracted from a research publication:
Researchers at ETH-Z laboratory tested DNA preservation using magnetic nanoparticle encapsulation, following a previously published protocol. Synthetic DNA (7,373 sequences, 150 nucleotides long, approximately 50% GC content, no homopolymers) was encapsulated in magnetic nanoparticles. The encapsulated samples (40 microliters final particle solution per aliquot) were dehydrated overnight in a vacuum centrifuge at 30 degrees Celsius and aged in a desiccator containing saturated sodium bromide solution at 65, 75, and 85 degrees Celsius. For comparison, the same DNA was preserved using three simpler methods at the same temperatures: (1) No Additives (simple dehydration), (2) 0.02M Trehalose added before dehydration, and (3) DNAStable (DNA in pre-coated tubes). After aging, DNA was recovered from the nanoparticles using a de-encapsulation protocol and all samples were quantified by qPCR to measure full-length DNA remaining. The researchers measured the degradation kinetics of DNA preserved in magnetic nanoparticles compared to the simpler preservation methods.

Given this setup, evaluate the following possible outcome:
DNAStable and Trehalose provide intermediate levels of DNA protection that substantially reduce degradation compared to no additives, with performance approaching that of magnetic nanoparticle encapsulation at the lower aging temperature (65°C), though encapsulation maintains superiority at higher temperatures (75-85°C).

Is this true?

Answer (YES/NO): NO